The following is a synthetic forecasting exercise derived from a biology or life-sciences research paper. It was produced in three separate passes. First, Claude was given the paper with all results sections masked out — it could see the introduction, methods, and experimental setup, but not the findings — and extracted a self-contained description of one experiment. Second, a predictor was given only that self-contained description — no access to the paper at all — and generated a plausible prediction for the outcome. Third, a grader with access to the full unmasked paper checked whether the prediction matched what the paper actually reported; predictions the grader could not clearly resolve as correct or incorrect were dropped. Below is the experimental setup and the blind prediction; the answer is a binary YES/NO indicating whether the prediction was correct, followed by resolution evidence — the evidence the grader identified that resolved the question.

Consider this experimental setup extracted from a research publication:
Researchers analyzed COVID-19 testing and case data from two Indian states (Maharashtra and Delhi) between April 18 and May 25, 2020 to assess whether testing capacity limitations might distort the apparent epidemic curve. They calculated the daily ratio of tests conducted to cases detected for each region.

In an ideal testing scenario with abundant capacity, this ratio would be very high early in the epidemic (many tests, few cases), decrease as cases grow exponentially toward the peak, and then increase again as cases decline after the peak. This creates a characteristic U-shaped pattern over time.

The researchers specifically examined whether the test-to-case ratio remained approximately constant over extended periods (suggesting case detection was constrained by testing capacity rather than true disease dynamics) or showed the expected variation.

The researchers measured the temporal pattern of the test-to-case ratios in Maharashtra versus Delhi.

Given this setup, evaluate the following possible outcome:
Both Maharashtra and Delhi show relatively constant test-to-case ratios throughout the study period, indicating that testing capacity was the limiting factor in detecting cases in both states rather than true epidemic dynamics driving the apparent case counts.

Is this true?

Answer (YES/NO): NO